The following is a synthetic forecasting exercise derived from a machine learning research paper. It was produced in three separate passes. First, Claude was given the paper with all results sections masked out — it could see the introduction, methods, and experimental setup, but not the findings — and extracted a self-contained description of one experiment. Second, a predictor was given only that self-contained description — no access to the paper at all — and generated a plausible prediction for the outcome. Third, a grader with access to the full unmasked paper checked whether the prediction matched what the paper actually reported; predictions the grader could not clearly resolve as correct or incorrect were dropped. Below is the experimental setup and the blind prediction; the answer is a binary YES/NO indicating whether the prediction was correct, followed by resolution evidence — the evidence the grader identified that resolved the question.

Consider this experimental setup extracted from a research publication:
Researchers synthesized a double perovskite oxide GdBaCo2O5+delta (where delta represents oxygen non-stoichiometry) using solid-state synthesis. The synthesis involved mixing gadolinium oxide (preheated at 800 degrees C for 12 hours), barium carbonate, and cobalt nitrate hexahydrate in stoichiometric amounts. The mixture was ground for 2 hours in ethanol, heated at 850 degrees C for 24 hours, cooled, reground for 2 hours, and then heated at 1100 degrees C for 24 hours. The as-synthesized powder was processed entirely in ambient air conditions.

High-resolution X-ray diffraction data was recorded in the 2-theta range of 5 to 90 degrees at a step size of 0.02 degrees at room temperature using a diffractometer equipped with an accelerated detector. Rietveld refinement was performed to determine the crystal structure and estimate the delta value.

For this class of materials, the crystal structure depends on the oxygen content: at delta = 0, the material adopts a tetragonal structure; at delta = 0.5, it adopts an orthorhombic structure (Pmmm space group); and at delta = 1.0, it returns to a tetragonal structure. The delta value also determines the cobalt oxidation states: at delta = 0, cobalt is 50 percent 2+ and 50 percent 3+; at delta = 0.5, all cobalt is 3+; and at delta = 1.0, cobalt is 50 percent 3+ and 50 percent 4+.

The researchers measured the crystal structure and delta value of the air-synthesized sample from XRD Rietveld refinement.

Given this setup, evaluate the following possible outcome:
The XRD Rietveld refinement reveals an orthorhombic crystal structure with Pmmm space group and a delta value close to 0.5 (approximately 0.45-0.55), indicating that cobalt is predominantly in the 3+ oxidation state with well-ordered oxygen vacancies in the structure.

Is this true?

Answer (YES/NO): YES